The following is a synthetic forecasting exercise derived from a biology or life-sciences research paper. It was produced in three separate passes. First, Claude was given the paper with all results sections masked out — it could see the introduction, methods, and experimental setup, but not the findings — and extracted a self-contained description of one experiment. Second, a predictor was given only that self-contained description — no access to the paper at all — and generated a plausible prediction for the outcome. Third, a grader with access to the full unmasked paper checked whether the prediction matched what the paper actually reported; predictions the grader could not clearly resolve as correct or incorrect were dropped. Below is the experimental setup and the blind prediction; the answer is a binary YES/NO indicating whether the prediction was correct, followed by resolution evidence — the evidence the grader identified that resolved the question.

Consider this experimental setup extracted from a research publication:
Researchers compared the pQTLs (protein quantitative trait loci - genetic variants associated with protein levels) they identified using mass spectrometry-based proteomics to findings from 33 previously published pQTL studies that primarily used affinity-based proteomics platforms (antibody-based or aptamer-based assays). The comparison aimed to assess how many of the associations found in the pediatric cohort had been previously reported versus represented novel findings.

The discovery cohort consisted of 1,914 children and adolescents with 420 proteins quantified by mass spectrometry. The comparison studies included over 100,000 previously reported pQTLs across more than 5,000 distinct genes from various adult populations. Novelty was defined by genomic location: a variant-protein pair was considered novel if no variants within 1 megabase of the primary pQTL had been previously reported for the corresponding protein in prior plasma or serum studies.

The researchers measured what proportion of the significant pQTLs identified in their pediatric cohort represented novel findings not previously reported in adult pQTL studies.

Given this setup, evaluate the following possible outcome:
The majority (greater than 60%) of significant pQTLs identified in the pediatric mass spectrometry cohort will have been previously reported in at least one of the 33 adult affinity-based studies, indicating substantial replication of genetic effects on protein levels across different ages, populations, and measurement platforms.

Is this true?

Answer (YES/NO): YES